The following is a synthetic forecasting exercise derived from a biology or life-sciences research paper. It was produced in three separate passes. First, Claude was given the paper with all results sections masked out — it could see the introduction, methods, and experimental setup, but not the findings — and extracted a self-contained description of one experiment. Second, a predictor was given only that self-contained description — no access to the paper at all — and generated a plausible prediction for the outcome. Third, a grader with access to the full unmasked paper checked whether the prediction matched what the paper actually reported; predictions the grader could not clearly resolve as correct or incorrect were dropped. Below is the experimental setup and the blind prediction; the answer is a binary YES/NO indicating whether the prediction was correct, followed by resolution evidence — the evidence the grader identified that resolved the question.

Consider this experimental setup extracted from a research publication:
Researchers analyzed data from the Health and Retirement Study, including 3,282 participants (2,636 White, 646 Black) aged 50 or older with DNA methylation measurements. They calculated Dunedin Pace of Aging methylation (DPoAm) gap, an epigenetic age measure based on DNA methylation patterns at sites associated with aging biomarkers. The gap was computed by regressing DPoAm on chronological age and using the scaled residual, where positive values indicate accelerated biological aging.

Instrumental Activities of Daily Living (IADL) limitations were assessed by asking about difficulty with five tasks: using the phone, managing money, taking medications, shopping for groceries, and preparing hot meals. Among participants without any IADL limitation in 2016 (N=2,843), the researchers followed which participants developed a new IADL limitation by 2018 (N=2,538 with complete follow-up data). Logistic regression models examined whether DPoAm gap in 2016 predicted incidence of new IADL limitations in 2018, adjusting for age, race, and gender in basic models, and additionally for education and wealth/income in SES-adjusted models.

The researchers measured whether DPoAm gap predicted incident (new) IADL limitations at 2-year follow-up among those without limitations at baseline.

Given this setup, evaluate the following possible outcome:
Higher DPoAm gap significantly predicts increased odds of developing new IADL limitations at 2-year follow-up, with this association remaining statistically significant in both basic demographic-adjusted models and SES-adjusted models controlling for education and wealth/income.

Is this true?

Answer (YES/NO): YES